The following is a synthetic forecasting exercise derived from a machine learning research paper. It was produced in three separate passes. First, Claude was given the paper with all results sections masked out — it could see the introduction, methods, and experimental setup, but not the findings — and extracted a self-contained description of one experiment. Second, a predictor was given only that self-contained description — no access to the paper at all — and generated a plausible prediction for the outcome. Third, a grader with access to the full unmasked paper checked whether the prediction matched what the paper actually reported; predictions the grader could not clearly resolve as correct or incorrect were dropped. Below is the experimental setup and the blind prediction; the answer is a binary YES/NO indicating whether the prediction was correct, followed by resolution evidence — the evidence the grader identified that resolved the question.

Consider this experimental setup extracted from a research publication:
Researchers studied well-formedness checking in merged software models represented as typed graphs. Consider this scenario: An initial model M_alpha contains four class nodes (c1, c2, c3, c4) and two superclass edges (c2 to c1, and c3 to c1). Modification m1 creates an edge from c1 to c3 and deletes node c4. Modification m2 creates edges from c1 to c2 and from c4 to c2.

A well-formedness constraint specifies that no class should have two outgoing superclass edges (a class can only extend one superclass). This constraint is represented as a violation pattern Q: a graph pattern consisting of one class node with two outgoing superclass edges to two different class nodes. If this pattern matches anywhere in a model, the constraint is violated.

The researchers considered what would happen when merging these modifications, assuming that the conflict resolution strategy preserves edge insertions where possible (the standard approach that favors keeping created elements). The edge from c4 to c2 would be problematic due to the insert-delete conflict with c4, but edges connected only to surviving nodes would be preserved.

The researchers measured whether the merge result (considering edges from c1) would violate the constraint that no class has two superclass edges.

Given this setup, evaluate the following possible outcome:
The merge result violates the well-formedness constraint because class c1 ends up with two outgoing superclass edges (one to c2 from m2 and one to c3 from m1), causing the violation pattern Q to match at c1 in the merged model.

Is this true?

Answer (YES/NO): YES